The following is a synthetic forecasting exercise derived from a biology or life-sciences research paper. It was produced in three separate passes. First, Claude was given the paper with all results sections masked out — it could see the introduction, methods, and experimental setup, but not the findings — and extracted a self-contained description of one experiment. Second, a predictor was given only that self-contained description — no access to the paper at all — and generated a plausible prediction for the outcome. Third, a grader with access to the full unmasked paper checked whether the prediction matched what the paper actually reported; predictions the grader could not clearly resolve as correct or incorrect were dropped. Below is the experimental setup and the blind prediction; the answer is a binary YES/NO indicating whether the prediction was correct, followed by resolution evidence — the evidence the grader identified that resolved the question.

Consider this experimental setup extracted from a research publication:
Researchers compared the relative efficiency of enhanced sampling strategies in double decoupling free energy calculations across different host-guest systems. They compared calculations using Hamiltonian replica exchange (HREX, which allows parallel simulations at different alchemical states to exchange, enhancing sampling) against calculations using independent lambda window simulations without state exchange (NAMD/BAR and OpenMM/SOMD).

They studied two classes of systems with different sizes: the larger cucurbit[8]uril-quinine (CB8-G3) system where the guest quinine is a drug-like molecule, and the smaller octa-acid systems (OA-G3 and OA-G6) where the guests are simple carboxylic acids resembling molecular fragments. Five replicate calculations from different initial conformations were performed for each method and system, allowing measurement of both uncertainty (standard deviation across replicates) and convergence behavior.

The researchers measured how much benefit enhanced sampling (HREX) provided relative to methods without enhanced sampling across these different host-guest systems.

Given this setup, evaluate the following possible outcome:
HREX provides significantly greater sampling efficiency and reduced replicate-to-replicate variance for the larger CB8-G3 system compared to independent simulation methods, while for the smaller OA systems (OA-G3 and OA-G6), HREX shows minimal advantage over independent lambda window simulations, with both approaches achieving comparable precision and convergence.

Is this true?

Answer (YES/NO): YES